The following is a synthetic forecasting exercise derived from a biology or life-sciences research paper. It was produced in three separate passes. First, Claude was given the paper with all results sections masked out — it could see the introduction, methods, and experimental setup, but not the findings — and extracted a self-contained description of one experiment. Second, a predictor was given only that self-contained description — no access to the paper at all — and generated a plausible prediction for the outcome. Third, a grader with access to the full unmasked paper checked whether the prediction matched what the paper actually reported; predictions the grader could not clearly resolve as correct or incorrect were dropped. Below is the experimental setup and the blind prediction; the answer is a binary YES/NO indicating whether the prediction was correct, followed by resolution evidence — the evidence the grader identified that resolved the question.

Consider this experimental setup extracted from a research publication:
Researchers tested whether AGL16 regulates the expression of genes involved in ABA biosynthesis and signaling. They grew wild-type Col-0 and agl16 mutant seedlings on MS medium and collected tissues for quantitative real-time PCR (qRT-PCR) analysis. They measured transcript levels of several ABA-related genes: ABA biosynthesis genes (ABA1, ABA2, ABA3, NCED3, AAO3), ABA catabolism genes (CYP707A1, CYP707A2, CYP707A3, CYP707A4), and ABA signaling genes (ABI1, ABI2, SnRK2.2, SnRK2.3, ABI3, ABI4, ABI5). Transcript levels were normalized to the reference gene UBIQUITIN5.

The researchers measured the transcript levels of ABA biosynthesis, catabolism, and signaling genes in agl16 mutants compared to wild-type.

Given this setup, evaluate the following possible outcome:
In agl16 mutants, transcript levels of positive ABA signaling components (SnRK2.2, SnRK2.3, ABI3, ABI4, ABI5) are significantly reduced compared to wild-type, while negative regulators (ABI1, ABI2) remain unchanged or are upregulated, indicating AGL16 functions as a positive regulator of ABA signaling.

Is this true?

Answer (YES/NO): NO